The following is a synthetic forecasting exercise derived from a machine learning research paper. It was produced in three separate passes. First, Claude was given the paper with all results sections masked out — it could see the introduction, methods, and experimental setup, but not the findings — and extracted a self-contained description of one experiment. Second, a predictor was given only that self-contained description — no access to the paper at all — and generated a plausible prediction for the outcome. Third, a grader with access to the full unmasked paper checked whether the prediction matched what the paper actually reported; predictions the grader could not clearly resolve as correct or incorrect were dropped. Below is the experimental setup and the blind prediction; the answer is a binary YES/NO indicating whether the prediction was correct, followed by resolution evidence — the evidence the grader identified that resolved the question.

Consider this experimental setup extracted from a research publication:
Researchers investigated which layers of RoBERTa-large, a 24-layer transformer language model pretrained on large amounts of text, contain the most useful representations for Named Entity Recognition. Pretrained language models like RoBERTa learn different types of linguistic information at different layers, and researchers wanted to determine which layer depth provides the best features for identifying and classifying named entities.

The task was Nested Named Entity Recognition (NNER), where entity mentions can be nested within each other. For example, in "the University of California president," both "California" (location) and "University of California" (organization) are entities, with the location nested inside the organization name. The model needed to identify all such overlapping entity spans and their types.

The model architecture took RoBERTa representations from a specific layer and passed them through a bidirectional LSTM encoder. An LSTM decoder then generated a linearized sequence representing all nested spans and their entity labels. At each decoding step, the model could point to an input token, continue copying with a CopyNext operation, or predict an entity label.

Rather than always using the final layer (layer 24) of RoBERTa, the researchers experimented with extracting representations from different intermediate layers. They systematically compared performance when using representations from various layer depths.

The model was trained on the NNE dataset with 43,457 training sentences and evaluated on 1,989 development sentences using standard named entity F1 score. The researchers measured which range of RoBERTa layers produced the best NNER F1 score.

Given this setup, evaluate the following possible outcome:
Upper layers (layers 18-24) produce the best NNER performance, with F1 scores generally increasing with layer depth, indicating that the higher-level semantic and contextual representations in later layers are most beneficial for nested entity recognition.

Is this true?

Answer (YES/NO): NO